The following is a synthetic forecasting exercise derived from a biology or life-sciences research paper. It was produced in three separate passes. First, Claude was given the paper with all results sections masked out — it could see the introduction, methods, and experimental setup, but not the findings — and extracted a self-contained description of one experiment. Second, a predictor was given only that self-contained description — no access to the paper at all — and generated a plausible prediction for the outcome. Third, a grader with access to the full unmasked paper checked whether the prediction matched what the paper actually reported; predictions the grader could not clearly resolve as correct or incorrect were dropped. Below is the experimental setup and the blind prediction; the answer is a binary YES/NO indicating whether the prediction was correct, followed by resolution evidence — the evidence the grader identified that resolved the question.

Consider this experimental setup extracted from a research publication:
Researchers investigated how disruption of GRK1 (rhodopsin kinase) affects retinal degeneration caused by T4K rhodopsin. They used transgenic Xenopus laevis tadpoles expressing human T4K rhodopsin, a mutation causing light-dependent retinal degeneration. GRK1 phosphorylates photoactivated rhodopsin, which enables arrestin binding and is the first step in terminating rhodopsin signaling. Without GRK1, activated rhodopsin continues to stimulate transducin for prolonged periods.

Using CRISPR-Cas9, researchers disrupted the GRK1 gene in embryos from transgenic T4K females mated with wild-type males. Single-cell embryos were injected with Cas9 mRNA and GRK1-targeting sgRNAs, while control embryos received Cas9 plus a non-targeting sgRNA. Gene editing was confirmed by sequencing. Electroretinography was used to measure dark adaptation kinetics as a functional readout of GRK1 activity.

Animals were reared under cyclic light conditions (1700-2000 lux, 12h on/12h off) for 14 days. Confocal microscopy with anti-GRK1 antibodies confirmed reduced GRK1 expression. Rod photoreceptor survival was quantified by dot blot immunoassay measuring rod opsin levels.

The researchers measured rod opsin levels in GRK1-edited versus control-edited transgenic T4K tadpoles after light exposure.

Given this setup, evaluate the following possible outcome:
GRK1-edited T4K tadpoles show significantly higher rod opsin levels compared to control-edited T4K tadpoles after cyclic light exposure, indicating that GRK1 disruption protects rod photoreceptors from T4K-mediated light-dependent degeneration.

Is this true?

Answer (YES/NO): NO